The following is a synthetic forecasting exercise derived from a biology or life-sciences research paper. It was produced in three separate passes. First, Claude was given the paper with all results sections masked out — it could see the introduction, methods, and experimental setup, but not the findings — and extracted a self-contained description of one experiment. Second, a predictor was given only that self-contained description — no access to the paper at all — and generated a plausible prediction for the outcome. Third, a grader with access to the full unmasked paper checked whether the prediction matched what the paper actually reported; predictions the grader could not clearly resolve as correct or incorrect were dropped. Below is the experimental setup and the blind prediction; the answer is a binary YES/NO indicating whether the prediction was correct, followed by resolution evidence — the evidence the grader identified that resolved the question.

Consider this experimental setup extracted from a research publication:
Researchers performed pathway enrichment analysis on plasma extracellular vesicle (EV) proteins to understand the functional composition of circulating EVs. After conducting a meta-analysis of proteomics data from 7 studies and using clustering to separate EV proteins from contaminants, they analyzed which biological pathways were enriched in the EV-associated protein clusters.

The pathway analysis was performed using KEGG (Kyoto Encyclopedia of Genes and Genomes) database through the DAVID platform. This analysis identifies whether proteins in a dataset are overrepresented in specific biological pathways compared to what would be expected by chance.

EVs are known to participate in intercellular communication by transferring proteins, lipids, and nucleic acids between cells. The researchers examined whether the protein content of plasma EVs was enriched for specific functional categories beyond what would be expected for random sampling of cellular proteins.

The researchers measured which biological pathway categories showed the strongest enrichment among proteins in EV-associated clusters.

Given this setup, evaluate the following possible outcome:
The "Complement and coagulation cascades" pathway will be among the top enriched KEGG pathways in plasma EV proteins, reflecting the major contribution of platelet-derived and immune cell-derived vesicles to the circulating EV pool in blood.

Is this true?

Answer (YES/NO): NO